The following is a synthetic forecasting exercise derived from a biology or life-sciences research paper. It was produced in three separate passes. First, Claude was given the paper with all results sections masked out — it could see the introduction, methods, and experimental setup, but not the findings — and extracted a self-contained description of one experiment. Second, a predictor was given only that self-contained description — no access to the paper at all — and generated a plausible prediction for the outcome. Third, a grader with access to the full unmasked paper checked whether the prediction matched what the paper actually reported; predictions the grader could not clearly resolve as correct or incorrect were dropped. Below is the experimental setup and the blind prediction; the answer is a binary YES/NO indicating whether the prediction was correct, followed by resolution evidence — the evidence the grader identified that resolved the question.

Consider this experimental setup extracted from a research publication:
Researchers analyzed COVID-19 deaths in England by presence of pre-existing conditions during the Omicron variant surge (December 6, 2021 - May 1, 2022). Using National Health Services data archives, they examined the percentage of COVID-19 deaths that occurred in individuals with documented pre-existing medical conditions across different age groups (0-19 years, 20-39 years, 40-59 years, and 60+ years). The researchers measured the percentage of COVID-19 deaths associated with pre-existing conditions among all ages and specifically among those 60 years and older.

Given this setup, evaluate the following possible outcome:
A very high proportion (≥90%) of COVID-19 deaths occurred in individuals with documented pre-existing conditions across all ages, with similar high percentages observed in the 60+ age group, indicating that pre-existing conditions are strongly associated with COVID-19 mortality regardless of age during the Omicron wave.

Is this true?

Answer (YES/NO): NO